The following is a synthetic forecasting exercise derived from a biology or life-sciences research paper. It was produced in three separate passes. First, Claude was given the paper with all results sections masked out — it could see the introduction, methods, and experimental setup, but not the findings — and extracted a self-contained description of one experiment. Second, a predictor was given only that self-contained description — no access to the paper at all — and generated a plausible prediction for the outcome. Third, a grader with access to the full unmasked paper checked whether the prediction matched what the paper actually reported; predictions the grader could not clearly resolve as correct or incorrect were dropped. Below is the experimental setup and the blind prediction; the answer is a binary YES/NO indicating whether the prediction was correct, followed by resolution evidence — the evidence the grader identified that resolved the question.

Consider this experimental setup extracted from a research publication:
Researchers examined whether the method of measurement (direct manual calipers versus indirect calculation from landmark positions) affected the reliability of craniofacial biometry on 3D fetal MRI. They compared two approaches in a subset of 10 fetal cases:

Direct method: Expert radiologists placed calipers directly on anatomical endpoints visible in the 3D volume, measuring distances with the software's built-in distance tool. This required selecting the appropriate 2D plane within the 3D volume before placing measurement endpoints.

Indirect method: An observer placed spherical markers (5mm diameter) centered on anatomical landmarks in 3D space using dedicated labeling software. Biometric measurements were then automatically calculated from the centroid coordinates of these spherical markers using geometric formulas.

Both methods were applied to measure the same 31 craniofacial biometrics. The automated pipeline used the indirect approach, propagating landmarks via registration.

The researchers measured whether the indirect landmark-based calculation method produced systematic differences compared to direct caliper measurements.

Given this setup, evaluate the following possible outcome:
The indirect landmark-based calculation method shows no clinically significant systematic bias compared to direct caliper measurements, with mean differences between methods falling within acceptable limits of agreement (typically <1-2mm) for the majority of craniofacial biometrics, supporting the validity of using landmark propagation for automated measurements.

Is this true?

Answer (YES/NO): NO